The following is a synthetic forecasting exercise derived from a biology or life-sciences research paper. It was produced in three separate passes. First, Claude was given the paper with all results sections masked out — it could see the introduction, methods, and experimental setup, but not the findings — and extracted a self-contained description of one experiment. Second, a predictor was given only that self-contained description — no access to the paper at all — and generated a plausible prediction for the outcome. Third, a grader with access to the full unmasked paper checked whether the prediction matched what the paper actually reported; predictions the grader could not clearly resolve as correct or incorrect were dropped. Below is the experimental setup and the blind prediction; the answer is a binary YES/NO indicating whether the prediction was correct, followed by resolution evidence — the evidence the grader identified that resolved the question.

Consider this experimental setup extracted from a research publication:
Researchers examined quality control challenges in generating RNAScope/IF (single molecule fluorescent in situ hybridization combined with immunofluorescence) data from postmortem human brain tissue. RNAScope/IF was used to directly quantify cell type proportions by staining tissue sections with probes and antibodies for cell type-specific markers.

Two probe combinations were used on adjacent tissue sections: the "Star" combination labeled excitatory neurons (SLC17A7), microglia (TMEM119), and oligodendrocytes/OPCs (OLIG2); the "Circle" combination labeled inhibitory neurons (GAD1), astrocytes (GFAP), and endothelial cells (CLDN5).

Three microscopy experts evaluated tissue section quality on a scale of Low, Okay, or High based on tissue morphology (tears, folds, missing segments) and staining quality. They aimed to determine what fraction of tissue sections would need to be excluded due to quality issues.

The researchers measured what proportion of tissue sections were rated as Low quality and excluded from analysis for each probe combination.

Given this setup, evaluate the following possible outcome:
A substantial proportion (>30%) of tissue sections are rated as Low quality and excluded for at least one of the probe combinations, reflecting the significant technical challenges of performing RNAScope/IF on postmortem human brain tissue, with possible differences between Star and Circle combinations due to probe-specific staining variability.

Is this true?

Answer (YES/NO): YES